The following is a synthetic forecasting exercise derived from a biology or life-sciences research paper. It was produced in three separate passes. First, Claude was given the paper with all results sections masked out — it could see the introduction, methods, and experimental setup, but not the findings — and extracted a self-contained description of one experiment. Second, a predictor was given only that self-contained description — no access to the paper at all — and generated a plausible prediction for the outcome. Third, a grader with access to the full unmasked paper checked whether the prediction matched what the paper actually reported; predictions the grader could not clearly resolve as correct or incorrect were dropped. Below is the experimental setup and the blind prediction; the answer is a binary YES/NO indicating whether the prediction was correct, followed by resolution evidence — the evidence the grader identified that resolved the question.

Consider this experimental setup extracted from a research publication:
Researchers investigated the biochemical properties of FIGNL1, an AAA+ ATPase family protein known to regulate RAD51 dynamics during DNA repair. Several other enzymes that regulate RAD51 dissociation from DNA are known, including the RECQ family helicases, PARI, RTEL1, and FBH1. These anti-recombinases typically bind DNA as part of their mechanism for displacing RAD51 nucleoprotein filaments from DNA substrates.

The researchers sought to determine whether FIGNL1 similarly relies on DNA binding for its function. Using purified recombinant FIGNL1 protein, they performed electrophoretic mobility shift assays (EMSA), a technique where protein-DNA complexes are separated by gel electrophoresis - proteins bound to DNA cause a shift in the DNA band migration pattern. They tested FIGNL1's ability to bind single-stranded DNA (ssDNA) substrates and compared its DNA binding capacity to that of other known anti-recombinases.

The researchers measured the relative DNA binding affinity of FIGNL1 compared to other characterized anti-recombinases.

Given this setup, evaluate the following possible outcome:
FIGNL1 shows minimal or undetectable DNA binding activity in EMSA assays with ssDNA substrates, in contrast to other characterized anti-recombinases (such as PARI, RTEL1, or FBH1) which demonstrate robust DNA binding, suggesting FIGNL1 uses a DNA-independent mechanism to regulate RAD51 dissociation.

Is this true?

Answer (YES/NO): YES